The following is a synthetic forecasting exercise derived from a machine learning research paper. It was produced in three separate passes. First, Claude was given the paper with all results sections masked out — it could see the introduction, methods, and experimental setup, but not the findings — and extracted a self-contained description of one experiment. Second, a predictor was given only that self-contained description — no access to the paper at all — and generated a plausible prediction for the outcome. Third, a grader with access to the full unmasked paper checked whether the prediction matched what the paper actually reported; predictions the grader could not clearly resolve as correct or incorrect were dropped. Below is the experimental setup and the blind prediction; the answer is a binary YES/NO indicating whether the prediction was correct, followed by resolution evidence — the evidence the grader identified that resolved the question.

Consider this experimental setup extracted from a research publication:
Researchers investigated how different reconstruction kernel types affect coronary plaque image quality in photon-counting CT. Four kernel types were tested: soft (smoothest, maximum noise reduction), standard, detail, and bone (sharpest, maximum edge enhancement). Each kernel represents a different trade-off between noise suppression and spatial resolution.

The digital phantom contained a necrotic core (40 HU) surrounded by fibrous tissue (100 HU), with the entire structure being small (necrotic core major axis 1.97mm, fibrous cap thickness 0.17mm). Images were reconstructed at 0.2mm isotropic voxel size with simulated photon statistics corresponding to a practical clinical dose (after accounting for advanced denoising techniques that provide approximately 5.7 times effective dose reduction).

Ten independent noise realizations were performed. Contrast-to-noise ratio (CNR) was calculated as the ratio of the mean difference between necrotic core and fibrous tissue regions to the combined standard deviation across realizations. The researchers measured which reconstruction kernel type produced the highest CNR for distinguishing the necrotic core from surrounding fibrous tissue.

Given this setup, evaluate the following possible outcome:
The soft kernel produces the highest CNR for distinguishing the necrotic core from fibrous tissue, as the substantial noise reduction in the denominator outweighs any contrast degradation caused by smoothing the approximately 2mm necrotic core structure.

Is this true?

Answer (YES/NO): YES